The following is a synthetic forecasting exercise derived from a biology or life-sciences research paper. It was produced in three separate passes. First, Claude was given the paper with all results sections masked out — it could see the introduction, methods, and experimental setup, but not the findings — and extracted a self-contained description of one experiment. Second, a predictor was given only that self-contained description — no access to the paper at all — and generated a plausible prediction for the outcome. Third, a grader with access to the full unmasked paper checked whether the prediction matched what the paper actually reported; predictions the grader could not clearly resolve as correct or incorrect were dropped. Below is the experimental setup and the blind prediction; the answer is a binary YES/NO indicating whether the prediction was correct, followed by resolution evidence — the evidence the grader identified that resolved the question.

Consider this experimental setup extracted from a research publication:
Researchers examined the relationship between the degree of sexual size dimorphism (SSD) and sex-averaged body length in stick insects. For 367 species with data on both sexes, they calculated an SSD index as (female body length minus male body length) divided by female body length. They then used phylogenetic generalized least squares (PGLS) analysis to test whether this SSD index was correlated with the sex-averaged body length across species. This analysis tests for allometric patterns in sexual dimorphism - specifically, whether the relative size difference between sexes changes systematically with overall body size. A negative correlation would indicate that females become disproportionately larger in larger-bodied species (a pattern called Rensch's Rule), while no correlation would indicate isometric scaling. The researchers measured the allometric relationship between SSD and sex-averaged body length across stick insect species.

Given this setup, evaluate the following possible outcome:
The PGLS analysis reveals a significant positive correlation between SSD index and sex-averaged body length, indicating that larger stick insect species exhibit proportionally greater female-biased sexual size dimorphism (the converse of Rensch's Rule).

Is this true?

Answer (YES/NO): NO